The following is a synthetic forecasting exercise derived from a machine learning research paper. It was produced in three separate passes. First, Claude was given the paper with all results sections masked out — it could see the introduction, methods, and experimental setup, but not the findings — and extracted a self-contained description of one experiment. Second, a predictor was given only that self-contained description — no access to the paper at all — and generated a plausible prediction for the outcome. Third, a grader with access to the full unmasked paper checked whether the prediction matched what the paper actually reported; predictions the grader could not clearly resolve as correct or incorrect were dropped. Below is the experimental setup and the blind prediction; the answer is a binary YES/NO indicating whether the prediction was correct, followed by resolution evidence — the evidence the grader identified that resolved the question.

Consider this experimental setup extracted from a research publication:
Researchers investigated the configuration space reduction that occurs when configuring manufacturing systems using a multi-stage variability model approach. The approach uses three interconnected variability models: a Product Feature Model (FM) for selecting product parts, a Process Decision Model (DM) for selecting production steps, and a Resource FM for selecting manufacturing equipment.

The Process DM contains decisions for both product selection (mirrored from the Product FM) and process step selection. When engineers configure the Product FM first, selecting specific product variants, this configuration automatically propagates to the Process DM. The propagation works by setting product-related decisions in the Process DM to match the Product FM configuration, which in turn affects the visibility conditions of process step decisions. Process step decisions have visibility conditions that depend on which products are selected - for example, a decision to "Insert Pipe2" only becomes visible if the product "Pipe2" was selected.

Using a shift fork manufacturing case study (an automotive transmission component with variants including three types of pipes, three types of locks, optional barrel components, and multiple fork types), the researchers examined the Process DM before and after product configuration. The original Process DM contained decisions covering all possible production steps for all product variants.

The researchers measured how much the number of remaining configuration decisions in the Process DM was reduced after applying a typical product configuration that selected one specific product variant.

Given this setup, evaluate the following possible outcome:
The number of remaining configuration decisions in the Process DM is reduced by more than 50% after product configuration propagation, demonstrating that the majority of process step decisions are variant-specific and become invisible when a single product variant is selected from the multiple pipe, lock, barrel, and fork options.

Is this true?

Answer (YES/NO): YES